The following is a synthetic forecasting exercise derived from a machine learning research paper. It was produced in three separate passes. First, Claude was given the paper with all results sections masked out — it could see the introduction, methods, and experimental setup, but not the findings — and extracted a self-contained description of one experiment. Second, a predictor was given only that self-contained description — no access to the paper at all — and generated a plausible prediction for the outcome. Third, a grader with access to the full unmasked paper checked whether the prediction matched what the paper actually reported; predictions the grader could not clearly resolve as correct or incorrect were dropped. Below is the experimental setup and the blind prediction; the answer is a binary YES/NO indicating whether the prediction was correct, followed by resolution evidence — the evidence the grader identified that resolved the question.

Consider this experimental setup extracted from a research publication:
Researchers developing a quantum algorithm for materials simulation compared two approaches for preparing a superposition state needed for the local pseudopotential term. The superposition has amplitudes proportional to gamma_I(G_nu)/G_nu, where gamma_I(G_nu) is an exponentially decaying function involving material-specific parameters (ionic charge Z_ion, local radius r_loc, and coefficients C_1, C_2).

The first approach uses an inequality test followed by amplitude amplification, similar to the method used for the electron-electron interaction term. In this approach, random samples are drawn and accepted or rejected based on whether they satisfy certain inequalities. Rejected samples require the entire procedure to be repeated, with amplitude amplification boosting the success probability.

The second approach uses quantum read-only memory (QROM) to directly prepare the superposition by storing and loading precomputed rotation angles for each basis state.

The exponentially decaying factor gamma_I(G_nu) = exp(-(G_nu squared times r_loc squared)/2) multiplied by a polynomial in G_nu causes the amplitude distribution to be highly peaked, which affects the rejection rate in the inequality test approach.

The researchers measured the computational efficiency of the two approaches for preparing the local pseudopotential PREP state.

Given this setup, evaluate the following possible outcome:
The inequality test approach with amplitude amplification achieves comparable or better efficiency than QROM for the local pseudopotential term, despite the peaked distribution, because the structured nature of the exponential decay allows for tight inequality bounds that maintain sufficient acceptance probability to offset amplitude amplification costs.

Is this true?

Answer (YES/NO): NO